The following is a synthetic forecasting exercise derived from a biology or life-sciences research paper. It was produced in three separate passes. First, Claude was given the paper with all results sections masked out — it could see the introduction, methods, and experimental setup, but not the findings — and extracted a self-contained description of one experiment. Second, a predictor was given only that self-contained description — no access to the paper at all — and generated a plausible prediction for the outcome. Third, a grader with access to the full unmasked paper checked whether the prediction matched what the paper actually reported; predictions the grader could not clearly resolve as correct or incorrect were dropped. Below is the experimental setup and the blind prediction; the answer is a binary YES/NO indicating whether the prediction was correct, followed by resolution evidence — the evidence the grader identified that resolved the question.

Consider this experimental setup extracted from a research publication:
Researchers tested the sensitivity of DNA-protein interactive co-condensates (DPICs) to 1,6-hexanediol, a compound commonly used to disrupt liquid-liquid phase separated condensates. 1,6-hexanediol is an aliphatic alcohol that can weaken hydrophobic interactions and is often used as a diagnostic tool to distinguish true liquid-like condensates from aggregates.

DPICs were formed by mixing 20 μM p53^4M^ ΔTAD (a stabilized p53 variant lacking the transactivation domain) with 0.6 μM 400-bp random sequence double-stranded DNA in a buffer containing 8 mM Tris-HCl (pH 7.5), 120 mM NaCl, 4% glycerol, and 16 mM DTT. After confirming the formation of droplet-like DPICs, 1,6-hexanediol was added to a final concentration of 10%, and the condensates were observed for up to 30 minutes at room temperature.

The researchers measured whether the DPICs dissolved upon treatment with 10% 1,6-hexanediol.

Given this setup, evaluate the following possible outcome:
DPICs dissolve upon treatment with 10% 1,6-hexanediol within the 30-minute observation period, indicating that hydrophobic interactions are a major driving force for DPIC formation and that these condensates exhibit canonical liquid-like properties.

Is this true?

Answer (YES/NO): NO